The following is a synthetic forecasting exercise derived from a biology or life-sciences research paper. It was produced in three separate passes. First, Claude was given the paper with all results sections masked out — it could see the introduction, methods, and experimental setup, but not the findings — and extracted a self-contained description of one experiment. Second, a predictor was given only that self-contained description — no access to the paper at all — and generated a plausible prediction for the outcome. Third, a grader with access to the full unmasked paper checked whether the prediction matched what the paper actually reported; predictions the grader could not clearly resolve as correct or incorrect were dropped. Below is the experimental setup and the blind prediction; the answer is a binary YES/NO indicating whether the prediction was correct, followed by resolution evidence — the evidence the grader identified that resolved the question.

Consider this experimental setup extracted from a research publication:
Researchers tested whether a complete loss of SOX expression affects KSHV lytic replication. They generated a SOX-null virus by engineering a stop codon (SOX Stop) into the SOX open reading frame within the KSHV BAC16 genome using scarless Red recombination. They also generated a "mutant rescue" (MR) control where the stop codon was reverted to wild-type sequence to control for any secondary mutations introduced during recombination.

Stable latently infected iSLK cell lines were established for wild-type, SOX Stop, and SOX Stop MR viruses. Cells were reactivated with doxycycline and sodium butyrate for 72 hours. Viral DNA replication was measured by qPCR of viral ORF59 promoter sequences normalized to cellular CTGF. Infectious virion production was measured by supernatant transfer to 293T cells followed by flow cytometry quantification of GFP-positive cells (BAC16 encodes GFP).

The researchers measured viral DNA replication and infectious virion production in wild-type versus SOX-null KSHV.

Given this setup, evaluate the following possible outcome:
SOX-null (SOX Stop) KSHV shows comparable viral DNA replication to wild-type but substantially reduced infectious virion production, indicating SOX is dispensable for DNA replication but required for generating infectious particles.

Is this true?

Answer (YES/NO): YES